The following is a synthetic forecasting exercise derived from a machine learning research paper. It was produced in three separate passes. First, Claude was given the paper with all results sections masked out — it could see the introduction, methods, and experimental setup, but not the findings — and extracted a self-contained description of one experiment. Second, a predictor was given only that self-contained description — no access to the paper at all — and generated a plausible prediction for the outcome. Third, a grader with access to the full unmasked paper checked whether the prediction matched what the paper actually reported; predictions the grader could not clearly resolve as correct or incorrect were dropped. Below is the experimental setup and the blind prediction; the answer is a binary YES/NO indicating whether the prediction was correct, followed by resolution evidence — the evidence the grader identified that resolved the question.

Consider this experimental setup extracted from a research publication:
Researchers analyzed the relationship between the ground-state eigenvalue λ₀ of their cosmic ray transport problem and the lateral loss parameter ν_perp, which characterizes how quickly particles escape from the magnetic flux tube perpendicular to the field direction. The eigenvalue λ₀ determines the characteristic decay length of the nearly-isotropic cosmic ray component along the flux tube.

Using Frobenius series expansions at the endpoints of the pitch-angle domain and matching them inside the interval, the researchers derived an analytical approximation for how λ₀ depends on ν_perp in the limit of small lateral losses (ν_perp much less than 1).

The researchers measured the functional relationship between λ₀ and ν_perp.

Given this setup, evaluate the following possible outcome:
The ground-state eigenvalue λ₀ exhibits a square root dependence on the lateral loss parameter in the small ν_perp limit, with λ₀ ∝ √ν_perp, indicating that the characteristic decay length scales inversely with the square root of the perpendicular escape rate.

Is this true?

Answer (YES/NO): YES